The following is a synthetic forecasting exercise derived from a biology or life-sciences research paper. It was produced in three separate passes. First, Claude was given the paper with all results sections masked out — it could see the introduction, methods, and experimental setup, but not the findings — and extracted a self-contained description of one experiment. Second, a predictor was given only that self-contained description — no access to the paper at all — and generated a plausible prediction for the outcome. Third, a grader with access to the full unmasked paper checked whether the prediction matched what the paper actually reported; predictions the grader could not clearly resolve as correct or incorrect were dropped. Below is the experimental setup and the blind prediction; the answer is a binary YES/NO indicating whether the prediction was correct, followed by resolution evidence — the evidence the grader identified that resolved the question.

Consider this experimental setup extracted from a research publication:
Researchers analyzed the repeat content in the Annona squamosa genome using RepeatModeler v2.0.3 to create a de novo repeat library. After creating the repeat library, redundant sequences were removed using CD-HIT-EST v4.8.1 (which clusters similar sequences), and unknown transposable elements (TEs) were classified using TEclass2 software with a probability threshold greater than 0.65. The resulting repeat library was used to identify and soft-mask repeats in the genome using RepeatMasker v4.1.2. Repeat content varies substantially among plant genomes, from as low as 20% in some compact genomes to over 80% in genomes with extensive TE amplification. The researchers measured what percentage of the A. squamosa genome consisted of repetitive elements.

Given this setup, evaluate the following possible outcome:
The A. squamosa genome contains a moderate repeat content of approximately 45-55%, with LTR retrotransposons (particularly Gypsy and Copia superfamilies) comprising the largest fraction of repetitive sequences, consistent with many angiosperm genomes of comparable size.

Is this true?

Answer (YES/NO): NO